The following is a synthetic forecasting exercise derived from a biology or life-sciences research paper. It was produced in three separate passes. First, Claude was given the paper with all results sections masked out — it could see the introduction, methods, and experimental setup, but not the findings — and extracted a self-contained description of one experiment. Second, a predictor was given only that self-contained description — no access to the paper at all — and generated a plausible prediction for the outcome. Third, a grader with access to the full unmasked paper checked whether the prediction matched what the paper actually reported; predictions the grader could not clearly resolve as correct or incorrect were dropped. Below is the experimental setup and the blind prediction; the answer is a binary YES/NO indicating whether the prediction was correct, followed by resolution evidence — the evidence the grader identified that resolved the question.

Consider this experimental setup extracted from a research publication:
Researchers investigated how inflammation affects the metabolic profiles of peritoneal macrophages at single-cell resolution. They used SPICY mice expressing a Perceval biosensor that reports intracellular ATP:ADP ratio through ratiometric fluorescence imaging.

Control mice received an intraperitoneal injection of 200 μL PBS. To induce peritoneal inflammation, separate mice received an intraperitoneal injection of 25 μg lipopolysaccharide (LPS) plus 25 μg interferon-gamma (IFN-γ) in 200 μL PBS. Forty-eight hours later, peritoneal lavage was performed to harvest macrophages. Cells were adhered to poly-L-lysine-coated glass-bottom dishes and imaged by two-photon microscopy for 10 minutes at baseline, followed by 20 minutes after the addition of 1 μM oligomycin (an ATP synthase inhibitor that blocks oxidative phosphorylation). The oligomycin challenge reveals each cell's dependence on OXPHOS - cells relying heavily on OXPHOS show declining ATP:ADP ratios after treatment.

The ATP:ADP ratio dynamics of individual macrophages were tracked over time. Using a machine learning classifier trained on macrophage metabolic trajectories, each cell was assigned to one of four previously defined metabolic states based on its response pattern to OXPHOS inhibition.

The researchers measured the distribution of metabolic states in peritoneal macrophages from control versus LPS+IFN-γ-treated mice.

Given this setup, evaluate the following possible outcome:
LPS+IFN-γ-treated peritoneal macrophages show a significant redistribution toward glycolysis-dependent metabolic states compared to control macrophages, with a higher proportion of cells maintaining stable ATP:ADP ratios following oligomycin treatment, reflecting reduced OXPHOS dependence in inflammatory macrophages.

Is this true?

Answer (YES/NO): YES